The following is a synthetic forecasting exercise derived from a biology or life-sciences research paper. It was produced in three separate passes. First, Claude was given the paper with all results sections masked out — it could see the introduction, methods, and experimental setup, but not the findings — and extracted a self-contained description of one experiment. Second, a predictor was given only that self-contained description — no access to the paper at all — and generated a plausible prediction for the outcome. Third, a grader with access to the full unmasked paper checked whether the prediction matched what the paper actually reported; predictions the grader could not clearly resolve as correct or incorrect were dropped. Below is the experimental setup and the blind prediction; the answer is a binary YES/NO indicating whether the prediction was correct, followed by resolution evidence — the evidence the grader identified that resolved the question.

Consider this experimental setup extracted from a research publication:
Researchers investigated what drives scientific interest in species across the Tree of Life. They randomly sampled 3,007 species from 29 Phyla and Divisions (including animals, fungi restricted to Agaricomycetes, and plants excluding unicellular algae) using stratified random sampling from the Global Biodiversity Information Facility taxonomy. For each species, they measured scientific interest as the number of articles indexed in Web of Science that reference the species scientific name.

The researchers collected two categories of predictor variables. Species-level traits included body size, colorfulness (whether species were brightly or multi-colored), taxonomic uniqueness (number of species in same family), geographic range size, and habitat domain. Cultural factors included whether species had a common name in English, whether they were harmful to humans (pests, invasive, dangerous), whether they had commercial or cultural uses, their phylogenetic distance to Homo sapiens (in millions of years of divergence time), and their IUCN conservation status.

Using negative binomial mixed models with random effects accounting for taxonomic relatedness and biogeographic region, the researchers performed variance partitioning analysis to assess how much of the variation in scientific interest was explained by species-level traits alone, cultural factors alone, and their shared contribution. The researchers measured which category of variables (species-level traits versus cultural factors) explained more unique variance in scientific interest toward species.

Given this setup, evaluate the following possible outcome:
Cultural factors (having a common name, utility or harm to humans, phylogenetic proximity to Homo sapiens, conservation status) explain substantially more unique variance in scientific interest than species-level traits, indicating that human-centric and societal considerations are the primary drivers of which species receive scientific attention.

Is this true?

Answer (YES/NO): YES